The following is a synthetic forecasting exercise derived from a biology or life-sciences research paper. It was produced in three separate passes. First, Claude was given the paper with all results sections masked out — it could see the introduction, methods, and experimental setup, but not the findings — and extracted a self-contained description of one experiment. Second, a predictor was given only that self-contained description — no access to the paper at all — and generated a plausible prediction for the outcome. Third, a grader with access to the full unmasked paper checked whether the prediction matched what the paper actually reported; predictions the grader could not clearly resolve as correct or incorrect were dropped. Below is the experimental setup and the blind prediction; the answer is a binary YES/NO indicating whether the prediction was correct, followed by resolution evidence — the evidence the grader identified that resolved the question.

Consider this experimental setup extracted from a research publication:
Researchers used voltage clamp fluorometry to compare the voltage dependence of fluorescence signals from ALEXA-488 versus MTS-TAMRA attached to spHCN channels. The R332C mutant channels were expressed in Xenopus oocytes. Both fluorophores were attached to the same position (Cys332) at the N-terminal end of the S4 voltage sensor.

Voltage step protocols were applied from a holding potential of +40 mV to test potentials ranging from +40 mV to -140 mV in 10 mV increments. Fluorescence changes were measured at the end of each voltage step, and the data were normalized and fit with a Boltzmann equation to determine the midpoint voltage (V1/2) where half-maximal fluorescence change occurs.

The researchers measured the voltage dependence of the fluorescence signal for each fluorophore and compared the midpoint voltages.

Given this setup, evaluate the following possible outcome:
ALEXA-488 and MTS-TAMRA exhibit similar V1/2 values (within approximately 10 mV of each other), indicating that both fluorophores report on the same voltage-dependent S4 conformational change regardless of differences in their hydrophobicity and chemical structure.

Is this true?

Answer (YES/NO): NO